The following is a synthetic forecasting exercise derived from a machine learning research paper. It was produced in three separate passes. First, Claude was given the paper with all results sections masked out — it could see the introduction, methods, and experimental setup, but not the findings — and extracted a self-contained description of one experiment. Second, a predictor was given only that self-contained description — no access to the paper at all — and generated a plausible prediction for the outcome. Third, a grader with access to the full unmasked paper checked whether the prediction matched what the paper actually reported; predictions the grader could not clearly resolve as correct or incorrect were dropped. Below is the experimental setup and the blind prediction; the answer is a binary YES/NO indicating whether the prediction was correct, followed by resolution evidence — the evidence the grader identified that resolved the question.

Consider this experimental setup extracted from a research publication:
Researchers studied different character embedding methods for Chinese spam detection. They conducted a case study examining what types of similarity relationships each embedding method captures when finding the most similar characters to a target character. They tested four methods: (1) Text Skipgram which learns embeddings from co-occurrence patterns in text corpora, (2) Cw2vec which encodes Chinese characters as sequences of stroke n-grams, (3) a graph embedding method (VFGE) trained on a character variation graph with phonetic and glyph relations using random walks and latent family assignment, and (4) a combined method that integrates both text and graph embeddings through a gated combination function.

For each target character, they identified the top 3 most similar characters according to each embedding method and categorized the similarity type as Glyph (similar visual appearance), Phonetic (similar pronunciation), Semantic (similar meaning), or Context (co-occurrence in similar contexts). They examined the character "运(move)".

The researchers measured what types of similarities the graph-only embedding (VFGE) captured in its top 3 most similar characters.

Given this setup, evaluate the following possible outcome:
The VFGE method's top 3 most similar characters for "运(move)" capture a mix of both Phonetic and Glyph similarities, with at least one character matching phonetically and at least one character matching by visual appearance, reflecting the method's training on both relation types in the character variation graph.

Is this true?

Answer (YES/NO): YES